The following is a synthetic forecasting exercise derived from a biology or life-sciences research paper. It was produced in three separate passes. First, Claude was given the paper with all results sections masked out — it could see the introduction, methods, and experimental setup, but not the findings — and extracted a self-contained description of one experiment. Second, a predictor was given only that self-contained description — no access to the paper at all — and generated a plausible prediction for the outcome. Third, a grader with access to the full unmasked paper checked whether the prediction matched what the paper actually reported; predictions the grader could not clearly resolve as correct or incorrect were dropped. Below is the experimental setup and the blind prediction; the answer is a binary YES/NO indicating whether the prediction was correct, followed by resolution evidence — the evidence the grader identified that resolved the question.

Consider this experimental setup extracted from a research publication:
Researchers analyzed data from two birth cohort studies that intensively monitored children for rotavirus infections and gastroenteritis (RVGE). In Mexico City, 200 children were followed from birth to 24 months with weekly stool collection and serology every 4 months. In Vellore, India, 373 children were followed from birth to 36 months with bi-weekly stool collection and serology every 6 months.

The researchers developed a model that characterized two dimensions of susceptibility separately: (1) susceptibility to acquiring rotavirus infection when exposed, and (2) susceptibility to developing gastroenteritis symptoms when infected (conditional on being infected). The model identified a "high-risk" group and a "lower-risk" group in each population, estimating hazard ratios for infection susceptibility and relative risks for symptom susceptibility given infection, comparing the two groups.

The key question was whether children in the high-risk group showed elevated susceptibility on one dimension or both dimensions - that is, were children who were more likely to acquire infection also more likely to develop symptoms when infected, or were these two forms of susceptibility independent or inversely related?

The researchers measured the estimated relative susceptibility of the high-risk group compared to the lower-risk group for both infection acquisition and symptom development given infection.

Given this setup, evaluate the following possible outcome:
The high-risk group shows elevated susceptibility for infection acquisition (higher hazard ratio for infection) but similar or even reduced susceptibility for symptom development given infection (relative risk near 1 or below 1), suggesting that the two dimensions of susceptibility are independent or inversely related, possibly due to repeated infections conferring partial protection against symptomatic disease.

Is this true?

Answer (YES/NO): NO